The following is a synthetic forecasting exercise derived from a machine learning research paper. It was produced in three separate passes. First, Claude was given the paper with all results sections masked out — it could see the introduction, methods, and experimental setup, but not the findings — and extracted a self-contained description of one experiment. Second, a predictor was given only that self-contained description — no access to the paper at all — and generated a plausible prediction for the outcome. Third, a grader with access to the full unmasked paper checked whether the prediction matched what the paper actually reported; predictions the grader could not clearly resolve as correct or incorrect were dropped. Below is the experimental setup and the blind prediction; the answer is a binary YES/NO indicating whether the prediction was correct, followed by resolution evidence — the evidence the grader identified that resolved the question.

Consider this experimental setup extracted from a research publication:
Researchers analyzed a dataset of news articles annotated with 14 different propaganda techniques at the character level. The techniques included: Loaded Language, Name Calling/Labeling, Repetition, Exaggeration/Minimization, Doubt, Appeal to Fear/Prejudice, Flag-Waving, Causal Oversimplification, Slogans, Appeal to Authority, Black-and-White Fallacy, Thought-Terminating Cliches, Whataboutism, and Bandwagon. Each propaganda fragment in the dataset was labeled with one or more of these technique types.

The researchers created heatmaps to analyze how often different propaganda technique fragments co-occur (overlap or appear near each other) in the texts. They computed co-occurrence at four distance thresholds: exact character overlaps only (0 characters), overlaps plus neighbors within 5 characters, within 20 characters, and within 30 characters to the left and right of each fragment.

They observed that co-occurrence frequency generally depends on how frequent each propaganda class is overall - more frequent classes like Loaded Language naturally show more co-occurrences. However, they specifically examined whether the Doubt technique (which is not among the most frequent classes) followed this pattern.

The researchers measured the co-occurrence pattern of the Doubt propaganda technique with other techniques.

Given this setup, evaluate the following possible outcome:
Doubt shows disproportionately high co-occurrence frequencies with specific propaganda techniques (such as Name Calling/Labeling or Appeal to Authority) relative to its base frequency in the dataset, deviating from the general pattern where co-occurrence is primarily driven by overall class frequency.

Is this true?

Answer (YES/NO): YES